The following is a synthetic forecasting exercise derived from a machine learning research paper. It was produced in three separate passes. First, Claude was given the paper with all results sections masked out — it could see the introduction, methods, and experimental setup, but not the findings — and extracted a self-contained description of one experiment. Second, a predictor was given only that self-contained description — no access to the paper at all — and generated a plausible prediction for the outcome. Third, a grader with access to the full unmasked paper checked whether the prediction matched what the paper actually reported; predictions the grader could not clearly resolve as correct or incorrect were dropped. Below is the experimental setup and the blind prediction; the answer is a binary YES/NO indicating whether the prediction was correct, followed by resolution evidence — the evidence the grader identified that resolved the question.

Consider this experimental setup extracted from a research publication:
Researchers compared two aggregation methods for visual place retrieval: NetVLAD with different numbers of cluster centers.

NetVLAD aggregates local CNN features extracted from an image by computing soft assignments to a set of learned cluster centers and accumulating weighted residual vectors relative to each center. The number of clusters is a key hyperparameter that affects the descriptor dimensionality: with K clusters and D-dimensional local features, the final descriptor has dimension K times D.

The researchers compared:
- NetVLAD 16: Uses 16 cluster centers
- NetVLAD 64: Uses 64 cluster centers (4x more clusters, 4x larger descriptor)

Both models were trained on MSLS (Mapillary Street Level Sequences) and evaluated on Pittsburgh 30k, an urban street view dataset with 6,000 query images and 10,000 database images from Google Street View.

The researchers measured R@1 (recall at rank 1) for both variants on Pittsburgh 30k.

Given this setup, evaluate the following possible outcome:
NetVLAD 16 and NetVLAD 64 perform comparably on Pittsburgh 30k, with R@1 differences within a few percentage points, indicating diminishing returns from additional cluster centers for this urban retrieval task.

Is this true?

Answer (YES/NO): YES